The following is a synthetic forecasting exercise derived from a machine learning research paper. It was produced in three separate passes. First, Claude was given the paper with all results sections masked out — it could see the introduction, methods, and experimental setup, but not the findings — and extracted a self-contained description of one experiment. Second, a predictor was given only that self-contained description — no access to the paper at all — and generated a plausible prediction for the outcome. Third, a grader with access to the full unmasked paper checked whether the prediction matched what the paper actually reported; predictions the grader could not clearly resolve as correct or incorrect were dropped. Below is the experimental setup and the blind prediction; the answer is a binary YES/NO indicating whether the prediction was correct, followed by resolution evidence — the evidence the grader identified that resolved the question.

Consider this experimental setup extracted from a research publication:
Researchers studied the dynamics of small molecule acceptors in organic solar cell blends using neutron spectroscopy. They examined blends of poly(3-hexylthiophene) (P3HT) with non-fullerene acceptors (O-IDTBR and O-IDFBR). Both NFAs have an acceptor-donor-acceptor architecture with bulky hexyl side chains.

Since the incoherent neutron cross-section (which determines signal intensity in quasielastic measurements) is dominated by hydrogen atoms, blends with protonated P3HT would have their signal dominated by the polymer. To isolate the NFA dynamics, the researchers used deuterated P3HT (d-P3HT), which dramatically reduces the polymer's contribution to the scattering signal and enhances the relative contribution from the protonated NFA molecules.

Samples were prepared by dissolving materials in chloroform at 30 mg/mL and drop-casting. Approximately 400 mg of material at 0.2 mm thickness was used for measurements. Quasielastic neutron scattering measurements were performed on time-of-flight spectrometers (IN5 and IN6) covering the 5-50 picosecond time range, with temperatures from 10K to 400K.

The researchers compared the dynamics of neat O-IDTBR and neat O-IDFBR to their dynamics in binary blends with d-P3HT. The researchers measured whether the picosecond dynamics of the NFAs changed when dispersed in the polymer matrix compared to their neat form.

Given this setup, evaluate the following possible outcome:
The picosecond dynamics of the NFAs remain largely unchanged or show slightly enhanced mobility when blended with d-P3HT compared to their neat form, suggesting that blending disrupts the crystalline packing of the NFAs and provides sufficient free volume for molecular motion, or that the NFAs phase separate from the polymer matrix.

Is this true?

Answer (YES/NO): YES